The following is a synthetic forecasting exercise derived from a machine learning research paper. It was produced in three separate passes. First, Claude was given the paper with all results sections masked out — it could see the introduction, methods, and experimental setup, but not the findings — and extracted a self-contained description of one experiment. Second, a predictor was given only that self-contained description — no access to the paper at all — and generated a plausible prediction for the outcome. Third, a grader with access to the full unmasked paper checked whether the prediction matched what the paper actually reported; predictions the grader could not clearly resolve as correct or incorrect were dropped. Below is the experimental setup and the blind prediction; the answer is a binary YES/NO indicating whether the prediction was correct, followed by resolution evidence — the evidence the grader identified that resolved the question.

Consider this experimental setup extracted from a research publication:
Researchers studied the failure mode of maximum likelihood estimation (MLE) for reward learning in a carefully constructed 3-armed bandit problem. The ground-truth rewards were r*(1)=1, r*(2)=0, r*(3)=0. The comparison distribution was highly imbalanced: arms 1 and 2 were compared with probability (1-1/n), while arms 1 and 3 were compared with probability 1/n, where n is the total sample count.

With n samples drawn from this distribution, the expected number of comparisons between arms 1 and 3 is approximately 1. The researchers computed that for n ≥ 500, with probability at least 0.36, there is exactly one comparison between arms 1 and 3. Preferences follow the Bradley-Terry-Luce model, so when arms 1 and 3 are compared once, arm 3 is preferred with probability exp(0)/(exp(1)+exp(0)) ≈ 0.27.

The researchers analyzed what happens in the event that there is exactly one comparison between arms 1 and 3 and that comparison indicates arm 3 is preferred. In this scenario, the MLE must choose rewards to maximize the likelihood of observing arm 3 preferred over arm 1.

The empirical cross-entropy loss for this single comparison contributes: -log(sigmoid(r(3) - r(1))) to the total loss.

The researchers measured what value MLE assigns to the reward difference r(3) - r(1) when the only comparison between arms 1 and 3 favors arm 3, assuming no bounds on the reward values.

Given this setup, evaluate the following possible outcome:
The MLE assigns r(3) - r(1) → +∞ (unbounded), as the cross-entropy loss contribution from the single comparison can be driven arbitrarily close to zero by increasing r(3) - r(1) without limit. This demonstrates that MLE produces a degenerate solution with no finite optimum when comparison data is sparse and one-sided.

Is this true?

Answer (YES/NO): YES